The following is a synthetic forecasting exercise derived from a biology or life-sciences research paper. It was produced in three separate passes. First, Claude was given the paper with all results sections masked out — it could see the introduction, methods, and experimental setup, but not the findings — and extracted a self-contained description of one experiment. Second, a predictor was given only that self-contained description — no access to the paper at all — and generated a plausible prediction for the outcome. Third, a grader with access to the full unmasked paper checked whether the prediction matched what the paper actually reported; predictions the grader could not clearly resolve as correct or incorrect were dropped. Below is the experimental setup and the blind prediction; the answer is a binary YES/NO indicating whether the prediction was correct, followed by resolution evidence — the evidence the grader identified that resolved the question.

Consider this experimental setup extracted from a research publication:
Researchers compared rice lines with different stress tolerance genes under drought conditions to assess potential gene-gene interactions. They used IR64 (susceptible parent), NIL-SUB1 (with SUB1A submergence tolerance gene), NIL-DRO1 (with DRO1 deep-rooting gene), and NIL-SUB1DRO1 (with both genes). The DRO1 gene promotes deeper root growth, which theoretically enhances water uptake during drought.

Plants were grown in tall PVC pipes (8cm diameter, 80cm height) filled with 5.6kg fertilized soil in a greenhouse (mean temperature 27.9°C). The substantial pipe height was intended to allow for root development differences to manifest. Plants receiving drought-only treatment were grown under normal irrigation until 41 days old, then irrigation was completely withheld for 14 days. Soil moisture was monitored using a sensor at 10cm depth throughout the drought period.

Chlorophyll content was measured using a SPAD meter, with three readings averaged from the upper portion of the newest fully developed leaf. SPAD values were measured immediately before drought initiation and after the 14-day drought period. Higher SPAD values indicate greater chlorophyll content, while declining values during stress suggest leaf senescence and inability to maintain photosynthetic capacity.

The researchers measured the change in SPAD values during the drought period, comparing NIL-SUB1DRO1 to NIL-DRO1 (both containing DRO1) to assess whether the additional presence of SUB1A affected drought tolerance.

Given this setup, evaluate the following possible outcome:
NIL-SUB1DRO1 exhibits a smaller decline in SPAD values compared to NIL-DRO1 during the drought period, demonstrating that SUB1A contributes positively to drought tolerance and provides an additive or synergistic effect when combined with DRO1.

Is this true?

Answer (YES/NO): NO